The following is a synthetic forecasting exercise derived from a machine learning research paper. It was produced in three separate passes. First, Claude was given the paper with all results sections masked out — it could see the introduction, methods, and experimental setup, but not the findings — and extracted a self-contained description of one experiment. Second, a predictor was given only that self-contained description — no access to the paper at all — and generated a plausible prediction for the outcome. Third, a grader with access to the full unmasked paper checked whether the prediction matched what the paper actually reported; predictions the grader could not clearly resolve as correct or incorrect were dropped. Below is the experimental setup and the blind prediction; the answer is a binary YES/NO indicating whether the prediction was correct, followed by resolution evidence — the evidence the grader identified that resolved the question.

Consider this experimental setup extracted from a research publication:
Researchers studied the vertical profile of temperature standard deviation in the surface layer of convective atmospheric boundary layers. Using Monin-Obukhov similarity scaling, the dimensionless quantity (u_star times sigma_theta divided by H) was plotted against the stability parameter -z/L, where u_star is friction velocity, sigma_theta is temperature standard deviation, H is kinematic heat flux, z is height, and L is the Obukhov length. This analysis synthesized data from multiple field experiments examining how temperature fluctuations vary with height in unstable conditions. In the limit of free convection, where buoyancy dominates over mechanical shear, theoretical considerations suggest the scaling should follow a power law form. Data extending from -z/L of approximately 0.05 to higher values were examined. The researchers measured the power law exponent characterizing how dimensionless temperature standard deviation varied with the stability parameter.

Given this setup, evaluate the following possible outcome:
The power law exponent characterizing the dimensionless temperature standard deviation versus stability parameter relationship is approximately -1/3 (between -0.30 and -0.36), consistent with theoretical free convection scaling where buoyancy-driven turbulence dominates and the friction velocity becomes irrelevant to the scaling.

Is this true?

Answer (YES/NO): YES